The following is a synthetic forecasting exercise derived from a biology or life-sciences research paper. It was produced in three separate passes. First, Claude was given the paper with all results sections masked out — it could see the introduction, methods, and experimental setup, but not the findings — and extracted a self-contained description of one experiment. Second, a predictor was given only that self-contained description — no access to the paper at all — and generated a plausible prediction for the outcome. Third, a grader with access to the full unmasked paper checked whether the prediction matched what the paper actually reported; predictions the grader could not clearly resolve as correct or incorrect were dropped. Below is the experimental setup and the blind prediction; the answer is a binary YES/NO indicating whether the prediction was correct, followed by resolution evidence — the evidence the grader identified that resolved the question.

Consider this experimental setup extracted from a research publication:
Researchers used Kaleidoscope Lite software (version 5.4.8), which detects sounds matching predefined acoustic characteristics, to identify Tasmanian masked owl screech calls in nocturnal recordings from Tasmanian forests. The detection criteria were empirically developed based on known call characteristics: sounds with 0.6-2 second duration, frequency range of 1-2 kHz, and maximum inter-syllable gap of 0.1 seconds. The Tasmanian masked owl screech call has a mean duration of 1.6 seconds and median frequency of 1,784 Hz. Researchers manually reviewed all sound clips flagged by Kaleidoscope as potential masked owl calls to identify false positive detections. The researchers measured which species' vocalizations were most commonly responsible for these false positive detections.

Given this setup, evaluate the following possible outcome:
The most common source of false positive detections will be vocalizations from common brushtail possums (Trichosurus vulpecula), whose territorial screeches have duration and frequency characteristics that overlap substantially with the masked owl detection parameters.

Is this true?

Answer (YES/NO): YES